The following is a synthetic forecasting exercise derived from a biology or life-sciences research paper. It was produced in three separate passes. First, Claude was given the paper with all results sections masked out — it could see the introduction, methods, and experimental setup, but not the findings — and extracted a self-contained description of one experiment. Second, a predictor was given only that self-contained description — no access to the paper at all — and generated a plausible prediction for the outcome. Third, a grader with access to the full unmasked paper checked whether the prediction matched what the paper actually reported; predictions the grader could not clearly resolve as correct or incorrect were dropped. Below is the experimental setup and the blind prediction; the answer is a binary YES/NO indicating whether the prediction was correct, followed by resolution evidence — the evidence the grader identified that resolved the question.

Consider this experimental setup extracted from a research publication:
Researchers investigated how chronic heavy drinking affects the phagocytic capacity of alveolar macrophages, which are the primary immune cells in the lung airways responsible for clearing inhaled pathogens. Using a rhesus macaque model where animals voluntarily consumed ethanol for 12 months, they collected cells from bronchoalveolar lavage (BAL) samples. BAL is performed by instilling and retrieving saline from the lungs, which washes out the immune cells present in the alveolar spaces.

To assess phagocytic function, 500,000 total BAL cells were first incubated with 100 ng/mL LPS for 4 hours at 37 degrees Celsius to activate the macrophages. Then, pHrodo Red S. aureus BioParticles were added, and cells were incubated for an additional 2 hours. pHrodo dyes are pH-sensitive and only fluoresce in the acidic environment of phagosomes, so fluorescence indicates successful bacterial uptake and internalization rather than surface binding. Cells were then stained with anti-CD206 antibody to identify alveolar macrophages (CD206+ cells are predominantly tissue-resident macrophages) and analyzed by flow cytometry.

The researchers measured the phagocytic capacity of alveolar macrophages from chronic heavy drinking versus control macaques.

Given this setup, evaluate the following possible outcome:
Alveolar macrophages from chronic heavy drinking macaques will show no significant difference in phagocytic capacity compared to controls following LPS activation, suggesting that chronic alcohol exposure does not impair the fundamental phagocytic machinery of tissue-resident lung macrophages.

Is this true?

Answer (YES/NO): NO